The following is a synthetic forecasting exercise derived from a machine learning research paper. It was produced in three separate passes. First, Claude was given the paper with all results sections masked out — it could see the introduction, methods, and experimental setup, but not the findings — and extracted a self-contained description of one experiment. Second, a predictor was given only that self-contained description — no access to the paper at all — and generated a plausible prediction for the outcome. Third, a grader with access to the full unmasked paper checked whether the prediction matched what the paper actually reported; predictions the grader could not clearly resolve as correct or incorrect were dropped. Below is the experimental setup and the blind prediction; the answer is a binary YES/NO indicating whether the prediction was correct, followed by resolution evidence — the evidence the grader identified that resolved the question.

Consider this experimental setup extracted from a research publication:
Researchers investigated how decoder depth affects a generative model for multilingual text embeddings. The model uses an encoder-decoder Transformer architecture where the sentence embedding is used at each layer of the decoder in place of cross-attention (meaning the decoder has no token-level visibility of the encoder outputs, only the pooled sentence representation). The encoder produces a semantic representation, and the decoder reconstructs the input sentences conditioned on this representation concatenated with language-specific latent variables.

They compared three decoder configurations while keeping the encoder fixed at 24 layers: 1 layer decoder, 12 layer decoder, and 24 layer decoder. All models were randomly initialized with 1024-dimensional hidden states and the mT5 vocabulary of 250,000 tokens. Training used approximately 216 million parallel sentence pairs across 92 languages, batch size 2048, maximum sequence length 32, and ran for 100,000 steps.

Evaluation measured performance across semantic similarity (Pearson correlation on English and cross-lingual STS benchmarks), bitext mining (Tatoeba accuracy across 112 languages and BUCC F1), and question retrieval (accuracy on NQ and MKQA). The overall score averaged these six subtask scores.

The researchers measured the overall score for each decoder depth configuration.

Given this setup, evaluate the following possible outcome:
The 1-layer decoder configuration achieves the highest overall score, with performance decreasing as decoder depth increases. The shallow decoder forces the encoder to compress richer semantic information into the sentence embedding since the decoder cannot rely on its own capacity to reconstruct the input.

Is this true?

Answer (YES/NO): NO